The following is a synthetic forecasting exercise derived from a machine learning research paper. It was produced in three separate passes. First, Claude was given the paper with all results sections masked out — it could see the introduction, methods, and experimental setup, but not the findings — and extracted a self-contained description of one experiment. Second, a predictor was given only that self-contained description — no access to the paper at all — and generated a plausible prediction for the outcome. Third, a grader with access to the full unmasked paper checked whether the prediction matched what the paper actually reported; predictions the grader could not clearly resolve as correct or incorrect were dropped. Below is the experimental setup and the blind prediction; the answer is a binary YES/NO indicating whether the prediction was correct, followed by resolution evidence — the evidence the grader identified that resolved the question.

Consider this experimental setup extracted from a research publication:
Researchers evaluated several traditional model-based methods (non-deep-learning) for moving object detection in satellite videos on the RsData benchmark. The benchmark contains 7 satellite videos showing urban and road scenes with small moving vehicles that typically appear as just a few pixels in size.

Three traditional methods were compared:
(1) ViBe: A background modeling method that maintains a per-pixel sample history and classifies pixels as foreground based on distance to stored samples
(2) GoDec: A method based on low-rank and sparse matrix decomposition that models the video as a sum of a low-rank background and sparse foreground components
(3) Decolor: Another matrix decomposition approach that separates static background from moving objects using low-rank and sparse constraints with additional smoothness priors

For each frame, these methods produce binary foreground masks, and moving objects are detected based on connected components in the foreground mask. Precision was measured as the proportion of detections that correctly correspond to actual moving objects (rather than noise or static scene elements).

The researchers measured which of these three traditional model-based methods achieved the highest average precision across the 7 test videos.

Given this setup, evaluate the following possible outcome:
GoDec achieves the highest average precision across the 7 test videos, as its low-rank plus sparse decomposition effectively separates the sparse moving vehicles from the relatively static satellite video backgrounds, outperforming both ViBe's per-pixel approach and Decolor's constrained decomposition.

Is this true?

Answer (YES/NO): NO